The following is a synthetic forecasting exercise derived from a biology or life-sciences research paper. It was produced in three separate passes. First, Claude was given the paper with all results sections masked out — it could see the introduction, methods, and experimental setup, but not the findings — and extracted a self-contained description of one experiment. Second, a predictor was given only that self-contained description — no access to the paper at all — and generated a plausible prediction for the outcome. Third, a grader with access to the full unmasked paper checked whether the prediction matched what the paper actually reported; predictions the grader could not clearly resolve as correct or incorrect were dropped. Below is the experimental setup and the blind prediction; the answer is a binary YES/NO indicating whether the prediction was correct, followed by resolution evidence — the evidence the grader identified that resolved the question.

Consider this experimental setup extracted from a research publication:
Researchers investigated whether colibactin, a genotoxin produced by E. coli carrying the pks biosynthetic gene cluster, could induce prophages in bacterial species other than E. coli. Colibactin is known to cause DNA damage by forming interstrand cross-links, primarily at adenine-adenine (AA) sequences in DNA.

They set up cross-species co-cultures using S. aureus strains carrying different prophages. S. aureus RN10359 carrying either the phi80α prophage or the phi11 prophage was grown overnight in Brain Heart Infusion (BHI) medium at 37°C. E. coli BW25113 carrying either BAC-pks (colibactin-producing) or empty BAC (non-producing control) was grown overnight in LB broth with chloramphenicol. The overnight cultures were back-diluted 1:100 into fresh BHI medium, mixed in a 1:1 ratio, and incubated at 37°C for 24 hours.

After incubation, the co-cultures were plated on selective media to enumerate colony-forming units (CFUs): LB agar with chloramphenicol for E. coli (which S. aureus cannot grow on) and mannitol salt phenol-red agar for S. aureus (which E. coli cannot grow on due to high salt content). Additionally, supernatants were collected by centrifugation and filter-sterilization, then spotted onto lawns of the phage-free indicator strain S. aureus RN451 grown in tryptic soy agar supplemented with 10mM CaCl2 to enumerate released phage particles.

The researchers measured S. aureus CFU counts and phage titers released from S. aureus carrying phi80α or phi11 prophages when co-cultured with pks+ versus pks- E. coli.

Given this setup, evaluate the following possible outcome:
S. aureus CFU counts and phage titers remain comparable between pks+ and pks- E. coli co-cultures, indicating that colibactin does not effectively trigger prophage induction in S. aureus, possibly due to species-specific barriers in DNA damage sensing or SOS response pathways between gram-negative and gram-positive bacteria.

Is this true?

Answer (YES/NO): NO